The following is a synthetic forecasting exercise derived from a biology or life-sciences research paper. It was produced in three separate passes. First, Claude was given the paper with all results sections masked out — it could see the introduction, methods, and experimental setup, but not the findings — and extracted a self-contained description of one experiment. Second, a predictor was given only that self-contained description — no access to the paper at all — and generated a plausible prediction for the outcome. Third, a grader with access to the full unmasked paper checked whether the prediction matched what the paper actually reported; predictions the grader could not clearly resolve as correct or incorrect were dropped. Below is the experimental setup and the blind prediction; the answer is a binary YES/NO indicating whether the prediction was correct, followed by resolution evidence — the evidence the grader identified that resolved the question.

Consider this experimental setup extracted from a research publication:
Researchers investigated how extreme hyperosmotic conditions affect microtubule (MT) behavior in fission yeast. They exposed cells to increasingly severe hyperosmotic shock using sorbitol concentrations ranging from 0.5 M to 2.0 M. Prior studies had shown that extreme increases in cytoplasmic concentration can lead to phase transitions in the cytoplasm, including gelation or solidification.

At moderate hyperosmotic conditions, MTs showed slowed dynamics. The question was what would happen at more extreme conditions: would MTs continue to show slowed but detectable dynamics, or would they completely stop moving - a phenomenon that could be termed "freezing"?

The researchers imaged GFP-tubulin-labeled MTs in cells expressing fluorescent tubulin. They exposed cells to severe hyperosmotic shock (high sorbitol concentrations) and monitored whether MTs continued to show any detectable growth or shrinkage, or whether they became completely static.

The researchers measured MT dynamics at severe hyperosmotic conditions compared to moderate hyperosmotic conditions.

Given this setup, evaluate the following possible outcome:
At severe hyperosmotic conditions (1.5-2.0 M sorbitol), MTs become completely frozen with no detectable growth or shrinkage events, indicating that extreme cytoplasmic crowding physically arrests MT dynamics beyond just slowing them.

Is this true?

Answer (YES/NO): NO